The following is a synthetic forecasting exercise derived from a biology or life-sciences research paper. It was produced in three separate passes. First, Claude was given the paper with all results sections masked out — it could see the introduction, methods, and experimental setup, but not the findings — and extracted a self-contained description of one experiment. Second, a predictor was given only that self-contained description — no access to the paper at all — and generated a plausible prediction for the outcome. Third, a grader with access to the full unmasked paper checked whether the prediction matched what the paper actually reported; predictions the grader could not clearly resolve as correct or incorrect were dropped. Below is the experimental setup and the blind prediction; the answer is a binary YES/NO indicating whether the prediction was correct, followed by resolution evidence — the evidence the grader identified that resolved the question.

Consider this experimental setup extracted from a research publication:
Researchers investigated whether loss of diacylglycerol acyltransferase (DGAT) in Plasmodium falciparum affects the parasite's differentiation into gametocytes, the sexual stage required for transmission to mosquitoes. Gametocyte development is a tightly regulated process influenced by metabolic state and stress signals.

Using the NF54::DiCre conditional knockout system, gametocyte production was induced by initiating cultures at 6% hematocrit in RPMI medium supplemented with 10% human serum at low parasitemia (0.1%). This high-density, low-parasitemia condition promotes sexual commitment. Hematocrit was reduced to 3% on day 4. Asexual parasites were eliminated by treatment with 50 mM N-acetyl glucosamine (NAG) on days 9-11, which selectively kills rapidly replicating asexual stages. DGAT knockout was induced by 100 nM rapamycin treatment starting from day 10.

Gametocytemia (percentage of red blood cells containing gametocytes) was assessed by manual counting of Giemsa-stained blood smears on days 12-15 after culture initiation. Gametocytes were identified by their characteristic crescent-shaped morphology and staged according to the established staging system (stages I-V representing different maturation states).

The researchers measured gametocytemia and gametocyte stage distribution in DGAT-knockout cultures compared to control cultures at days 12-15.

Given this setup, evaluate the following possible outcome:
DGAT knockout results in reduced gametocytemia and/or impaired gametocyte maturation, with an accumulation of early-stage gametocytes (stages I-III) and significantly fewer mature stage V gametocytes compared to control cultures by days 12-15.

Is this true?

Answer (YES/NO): NO